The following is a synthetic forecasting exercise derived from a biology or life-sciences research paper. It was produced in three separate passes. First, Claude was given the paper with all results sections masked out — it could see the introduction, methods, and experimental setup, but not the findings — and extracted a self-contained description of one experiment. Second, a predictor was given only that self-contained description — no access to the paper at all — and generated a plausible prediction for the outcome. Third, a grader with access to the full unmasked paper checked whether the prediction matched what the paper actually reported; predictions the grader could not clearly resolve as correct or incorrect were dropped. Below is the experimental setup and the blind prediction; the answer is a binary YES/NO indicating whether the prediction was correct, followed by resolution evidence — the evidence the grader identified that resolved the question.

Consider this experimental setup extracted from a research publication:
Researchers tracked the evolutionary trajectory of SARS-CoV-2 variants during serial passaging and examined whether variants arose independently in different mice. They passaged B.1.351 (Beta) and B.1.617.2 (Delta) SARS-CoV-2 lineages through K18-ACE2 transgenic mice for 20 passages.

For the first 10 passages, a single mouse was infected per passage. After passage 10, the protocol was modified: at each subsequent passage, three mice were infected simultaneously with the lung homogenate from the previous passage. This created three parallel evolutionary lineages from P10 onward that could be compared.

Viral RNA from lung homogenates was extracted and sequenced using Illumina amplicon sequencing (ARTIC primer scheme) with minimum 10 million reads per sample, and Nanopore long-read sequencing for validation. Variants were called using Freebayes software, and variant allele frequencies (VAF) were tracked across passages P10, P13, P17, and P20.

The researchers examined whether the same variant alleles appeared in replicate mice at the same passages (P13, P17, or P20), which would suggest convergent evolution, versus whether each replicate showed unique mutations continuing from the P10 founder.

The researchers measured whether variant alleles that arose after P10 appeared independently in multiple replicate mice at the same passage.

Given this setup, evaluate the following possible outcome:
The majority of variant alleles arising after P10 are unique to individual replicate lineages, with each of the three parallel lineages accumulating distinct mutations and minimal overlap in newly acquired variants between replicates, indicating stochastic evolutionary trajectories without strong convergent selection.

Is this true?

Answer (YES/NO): NO